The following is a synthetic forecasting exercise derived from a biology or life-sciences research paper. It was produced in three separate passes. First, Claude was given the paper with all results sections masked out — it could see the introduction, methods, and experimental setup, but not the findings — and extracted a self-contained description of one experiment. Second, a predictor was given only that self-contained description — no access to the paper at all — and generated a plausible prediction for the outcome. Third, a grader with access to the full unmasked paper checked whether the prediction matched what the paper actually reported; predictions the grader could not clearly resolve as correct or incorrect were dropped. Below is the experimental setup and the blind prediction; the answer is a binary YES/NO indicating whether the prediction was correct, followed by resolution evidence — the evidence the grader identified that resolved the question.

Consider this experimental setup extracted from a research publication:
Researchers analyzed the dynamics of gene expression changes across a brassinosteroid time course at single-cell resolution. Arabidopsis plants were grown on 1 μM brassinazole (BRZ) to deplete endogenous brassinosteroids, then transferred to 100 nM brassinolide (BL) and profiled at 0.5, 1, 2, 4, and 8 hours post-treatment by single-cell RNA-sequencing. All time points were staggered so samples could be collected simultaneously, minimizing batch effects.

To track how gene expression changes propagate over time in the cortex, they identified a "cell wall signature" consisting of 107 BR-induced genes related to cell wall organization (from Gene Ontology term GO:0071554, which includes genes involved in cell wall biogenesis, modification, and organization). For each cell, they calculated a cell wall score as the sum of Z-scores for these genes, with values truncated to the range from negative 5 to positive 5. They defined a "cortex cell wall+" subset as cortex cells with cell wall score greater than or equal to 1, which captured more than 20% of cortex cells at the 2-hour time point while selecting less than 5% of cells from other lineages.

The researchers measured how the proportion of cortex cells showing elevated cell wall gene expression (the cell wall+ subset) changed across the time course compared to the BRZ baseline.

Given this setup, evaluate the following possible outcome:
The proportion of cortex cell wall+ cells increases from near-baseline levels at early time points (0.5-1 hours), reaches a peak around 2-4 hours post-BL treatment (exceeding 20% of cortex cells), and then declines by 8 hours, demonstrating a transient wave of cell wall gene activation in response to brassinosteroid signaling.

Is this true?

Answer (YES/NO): YES